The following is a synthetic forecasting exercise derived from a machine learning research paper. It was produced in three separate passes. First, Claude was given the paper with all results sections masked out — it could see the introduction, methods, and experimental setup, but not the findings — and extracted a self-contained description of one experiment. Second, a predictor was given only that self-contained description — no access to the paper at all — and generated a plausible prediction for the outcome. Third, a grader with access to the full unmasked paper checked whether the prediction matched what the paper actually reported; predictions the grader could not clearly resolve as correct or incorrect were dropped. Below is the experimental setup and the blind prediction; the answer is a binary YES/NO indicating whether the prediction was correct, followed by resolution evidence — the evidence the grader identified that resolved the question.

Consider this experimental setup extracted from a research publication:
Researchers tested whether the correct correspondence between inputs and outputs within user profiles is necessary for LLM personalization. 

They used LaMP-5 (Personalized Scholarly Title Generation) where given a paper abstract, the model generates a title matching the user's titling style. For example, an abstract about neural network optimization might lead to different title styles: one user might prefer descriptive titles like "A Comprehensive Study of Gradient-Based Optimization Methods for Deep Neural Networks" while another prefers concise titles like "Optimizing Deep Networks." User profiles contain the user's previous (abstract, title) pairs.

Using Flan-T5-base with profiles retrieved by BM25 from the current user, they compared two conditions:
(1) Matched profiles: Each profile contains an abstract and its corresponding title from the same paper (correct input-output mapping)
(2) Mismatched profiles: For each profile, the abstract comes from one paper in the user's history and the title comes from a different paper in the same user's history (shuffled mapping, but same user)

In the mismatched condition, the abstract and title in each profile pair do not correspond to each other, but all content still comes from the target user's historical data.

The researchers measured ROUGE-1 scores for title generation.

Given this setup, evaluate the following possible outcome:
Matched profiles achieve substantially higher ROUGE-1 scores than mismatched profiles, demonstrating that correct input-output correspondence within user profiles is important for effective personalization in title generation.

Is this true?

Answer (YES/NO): NO